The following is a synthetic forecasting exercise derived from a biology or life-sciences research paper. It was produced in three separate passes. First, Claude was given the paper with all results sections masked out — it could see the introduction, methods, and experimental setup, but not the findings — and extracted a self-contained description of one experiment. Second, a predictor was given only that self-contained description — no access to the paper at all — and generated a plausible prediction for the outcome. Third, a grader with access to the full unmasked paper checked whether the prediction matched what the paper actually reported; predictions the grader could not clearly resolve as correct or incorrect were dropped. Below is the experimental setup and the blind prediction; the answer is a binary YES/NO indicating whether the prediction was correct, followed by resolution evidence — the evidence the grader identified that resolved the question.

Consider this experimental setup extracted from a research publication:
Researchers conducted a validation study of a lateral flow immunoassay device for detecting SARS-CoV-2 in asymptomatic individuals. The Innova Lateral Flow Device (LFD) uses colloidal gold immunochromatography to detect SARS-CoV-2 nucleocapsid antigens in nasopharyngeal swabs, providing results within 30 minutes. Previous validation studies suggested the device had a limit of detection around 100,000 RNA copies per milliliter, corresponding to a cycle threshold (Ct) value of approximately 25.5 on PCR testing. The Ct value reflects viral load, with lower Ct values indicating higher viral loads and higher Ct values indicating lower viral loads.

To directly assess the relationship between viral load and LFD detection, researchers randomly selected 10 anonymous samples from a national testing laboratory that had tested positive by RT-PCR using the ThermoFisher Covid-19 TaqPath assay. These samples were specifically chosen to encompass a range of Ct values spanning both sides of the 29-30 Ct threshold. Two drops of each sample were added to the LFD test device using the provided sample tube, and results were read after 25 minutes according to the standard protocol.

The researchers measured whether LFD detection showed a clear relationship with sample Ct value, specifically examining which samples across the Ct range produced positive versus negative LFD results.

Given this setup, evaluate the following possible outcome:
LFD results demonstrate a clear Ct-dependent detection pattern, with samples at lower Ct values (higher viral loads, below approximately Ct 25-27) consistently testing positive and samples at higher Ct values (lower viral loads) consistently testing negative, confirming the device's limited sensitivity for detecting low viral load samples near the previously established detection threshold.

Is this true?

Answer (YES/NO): NO